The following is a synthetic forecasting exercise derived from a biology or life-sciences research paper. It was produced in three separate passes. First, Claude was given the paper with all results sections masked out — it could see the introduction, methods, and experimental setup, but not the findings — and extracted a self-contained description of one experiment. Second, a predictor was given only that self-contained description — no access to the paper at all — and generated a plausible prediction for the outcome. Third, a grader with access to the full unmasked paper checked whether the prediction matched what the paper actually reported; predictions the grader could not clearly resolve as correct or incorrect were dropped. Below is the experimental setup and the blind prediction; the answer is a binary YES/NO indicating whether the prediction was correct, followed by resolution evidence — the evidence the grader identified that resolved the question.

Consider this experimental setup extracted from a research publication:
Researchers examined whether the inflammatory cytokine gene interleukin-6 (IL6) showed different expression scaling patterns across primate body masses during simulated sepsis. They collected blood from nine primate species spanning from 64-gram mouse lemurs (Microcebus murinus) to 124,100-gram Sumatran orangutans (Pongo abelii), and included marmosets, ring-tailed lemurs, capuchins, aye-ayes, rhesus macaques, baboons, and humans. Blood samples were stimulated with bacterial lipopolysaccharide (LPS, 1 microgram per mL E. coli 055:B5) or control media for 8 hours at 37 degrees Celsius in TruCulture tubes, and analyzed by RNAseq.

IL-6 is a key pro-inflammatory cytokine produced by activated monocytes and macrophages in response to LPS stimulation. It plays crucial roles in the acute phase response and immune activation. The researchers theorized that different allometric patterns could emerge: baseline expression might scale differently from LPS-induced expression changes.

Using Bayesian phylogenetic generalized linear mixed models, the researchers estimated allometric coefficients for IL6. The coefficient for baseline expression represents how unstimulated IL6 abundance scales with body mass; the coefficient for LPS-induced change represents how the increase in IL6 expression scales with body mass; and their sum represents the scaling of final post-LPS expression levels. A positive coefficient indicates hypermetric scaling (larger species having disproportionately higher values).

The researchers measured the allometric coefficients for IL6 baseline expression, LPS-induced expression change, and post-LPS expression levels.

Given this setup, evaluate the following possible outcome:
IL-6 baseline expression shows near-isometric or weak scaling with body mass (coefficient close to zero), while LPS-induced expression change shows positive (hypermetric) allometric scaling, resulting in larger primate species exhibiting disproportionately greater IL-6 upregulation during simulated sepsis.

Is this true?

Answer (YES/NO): NO